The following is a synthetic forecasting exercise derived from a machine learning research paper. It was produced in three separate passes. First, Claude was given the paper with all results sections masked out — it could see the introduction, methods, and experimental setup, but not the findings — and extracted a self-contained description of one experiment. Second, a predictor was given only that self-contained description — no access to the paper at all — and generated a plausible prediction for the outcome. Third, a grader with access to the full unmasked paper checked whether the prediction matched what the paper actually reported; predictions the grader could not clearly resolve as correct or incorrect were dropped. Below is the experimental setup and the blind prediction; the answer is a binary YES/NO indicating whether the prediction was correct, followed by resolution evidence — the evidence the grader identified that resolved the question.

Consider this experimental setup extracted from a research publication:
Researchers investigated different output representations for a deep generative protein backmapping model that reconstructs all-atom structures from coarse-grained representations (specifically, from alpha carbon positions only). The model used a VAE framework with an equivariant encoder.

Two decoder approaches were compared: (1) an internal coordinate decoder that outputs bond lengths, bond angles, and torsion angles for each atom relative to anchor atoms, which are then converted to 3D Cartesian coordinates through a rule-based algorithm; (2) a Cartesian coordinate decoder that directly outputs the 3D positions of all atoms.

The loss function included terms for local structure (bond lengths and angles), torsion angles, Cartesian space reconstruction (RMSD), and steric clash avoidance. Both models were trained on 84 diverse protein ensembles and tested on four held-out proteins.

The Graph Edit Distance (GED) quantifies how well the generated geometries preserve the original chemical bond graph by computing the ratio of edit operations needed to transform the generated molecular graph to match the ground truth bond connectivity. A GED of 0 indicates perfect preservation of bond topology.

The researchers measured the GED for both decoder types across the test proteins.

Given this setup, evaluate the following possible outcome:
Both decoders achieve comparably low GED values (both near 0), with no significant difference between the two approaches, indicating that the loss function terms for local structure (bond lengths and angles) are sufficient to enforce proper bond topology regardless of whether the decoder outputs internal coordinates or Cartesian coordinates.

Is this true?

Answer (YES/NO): NO